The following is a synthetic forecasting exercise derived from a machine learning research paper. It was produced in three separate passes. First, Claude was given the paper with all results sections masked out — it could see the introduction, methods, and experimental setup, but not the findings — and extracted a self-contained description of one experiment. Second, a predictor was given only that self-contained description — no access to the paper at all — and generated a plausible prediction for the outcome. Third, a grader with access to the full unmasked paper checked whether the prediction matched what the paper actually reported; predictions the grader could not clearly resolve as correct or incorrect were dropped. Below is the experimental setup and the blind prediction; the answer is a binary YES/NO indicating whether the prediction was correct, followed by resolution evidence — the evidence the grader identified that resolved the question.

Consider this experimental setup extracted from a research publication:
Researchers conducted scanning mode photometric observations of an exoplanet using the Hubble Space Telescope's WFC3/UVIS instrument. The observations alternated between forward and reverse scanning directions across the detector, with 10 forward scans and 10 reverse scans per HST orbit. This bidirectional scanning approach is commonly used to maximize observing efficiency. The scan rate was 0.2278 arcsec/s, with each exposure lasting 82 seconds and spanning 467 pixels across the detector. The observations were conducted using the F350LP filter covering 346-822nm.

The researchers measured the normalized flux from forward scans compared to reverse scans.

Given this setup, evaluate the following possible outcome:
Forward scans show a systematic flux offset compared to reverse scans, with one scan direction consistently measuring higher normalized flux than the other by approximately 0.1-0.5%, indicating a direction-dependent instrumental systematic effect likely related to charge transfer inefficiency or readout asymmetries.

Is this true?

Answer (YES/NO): NO